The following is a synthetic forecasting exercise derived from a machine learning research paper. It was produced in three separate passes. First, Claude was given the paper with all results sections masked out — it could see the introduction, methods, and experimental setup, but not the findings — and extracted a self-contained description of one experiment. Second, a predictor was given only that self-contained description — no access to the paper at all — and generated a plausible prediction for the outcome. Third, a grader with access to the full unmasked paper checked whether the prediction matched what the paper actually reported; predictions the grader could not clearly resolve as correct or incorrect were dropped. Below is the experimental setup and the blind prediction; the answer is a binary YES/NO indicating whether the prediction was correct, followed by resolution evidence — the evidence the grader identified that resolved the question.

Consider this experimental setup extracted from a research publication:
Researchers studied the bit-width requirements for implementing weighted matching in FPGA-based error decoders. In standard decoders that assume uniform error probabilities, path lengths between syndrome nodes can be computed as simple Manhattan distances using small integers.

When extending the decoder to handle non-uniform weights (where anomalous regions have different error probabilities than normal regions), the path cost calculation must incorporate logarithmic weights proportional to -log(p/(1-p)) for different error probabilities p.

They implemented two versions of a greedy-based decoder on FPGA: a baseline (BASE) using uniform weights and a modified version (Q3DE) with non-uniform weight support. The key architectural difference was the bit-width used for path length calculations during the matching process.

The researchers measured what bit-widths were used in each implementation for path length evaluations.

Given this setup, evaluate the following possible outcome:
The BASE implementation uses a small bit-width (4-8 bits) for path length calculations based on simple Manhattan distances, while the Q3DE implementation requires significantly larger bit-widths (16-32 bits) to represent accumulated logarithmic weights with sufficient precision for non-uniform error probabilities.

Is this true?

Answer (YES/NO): YES